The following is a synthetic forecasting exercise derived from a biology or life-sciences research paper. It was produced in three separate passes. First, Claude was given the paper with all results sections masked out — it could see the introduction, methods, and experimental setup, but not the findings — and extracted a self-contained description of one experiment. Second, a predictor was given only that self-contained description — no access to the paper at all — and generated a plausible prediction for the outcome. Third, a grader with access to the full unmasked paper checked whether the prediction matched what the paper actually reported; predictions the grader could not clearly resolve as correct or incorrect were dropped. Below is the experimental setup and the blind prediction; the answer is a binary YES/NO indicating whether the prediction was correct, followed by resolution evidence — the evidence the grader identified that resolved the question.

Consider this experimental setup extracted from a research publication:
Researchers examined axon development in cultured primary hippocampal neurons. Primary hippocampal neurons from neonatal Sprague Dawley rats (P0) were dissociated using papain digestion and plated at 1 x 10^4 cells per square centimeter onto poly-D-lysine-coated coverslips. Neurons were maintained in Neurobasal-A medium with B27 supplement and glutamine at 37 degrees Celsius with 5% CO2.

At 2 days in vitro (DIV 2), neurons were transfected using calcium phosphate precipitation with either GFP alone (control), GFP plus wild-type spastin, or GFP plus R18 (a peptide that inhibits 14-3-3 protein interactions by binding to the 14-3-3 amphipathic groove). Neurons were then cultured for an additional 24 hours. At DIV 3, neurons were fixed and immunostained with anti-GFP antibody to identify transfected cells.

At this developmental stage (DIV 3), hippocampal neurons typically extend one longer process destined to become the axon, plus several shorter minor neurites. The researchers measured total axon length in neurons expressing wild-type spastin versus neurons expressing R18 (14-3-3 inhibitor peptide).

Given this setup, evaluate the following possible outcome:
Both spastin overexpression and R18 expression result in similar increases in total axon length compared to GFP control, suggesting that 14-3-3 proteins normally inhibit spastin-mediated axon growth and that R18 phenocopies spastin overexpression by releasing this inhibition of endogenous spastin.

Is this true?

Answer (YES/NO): NO